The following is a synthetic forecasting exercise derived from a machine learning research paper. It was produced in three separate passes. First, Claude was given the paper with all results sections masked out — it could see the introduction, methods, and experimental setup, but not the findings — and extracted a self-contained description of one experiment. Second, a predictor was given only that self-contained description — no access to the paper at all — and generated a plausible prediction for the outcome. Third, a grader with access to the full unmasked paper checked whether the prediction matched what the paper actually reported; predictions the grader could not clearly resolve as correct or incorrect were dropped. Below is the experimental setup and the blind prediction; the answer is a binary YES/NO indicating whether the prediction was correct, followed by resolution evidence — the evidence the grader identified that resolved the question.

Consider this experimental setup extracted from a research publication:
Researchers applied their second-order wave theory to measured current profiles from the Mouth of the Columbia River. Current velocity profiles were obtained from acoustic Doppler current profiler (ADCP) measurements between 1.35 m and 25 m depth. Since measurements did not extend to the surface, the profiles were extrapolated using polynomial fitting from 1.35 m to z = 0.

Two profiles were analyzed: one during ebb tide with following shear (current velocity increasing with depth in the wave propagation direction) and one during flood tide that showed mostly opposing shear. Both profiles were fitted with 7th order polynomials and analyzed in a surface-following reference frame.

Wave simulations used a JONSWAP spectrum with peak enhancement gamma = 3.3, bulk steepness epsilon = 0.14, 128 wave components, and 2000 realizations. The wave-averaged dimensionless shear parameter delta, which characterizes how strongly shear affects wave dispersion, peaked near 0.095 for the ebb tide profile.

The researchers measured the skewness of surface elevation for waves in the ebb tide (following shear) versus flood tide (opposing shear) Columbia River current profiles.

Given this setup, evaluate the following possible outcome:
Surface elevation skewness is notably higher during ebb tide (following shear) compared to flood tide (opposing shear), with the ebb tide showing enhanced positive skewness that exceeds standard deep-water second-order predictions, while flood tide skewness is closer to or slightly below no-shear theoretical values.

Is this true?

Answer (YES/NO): NO